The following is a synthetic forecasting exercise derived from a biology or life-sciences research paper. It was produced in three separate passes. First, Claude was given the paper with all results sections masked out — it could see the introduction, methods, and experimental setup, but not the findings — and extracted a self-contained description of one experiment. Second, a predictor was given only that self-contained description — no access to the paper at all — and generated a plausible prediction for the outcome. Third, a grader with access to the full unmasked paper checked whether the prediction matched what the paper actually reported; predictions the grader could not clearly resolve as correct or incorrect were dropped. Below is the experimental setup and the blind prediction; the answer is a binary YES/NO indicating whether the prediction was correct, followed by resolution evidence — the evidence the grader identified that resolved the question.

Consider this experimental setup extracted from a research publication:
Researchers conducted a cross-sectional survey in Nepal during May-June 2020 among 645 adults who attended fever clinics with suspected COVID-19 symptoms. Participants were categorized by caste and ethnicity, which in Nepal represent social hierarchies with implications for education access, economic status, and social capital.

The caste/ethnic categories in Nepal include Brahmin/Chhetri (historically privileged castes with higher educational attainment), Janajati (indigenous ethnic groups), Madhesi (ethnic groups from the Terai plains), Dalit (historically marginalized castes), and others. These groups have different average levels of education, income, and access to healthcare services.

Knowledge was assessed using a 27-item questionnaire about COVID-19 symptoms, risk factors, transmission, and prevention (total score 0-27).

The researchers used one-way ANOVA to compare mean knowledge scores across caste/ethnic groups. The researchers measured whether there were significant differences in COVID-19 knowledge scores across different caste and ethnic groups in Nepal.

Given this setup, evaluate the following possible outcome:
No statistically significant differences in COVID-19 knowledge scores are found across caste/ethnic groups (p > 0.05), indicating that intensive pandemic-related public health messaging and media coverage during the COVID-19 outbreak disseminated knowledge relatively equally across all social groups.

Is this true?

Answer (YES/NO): YES